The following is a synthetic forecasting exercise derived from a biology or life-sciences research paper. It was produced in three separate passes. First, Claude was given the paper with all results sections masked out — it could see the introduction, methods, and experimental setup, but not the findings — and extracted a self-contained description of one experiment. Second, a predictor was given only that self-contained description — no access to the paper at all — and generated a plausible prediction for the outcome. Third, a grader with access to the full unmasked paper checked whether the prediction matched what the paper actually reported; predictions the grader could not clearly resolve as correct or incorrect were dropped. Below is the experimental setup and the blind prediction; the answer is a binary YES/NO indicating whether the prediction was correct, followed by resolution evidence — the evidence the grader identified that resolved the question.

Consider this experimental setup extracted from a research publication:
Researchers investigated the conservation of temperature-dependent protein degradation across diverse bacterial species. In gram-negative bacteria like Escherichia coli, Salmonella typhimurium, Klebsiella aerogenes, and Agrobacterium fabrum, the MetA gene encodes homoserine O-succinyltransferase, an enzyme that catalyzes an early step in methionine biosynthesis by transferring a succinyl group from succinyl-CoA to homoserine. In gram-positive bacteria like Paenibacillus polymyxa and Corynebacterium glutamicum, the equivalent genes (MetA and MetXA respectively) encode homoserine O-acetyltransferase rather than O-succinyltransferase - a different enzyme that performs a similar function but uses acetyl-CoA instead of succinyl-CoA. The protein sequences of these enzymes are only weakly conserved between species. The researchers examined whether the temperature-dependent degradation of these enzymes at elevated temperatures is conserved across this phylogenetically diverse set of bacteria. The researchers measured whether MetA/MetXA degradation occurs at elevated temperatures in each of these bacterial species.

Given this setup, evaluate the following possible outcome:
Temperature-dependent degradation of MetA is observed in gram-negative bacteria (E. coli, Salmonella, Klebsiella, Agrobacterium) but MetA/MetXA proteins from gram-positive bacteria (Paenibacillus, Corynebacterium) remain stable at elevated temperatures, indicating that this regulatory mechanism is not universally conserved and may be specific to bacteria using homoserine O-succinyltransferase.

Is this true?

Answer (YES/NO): NO